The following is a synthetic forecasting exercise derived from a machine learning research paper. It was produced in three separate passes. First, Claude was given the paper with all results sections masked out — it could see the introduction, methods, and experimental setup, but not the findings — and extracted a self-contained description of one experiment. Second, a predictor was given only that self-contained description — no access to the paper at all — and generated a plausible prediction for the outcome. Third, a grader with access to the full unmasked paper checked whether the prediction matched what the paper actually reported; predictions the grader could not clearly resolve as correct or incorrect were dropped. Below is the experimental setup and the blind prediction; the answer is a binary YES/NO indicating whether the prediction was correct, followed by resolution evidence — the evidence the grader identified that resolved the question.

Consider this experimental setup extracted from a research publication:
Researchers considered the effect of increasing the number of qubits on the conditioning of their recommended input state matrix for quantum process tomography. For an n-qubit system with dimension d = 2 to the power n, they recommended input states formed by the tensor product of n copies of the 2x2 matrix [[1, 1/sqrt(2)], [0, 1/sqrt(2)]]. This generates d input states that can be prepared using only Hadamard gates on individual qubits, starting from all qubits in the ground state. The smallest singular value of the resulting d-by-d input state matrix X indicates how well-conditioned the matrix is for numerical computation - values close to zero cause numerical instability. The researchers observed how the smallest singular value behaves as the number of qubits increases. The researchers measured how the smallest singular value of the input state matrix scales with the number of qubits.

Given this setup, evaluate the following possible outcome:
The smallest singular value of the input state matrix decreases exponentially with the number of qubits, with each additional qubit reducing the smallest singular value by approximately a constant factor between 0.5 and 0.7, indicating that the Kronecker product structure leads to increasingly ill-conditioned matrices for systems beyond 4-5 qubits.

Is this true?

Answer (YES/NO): NO